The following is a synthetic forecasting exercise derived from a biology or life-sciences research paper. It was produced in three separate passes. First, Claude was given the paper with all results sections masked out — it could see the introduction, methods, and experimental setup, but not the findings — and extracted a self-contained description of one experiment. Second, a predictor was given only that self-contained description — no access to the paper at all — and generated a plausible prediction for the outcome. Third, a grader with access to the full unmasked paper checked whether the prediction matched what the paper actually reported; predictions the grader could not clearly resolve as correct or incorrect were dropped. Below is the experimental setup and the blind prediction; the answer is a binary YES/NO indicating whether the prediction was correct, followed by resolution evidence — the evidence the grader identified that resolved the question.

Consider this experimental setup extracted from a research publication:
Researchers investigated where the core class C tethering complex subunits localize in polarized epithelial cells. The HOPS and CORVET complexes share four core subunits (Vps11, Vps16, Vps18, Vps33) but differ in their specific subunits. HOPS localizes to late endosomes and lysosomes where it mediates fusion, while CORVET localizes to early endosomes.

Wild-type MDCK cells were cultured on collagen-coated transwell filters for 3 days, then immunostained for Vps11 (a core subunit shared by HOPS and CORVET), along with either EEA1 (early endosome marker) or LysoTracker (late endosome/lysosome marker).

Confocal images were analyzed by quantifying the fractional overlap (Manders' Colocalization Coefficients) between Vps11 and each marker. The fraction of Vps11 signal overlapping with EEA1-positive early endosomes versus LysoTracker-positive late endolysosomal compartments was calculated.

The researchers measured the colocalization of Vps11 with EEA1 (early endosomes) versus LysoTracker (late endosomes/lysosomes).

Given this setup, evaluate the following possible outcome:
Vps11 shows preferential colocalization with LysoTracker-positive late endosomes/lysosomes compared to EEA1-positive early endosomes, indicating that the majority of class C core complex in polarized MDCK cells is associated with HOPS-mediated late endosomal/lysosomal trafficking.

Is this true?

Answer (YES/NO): NO